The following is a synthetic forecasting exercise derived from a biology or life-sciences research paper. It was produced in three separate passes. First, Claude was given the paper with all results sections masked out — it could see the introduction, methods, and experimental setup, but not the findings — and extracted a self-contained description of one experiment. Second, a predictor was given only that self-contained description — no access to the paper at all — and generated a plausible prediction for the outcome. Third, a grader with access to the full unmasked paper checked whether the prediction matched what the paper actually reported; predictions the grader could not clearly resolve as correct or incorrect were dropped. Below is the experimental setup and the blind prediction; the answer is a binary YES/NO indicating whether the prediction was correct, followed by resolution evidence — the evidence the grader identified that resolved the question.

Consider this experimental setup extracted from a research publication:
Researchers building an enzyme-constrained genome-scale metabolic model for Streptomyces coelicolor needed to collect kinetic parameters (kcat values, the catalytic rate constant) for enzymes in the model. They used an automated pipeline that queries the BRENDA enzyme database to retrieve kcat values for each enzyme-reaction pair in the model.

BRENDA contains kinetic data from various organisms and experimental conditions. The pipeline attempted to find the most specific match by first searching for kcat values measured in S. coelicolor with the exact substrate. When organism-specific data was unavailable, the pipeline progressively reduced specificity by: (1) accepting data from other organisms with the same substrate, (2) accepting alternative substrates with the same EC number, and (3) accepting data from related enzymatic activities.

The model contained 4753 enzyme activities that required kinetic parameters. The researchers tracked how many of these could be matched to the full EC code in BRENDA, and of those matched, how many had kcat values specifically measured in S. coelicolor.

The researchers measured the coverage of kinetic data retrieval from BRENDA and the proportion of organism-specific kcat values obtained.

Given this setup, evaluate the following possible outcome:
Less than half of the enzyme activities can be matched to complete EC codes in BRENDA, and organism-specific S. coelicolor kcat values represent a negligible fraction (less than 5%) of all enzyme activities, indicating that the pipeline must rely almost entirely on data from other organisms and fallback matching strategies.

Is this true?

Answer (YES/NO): NO